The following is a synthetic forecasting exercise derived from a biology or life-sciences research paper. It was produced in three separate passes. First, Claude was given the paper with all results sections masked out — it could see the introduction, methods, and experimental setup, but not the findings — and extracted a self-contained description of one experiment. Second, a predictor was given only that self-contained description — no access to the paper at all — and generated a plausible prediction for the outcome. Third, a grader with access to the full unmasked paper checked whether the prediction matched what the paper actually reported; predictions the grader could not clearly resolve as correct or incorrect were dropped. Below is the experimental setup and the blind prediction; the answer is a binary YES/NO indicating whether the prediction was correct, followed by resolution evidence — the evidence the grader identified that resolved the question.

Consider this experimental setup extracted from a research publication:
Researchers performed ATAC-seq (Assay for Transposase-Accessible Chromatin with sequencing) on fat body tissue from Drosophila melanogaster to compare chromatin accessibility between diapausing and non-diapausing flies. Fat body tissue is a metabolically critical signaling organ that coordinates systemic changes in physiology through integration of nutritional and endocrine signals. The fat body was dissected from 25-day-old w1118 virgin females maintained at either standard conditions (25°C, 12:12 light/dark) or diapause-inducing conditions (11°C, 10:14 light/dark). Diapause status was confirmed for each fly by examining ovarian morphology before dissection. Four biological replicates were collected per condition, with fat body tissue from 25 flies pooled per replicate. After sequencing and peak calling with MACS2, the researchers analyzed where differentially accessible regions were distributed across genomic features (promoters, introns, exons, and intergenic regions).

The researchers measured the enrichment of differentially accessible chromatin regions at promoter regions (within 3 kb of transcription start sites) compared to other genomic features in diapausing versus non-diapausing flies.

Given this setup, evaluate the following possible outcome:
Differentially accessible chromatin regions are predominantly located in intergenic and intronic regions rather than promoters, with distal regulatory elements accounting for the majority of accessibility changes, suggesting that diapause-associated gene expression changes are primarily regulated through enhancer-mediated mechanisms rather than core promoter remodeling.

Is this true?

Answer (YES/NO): NO